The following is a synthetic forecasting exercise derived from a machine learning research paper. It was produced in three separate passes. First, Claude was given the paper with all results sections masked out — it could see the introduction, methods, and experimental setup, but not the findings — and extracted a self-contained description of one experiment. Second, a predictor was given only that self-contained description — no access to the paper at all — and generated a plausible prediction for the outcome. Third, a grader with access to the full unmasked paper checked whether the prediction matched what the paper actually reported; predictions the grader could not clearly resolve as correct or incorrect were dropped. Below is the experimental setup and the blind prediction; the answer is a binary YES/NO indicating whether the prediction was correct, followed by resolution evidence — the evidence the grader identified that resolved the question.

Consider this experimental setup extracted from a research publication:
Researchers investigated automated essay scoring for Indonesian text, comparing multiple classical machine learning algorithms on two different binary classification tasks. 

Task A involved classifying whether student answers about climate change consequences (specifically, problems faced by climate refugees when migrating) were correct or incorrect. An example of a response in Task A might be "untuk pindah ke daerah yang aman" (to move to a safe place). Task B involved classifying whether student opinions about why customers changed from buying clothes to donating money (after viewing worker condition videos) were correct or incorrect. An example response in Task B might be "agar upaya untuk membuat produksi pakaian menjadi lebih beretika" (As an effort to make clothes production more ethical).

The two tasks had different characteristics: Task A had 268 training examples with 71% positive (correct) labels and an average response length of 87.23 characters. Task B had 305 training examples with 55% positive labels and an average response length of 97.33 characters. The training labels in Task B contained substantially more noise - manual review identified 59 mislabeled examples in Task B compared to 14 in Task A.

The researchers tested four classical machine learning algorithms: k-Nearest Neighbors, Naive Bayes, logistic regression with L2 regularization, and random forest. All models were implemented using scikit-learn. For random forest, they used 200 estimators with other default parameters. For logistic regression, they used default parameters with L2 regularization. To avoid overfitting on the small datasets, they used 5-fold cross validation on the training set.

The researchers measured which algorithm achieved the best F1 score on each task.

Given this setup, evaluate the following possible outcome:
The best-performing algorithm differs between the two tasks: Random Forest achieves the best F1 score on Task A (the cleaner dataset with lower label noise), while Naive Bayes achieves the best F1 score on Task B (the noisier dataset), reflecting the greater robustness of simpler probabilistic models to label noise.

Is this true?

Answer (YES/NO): NO